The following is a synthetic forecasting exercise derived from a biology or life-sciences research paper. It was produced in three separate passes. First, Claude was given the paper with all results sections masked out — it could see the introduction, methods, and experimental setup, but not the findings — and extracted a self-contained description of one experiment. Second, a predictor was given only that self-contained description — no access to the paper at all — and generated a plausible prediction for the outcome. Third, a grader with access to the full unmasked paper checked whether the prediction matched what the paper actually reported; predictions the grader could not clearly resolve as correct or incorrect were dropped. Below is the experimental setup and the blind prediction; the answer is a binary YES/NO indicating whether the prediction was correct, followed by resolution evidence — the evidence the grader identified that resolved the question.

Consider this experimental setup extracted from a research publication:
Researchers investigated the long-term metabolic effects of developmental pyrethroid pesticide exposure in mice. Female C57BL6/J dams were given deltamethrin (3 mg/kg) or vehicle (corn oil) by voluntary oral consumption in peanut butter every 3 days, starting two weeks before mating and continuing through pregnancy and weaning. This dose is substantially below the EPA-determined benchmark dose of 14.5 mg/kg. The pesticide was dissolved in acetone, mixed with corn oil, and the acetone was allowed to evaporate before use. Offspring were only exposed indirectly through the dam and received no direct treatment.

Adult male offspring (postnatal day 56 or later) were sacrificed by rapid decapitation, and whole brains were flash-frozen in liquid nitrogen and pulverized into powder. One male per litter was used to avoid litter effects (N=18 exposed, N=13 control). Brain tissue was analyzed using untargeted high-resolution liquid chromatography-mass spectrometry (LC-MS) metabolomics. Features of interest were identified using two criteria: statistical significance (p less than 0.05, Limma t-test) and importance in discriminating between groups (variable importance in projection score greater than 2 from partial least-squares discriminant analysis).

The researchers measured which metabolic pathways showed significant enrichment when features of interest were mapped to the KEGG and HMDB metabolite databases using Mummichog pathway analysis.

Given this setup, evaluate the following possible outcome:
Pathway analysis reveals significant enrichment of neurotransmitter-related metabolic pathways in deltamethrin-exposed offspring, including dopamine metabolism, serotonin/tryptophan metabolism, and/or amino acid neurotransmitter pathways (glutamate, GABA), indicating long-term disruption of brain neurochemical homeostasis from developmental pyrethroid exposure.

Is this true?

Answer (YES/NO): NO